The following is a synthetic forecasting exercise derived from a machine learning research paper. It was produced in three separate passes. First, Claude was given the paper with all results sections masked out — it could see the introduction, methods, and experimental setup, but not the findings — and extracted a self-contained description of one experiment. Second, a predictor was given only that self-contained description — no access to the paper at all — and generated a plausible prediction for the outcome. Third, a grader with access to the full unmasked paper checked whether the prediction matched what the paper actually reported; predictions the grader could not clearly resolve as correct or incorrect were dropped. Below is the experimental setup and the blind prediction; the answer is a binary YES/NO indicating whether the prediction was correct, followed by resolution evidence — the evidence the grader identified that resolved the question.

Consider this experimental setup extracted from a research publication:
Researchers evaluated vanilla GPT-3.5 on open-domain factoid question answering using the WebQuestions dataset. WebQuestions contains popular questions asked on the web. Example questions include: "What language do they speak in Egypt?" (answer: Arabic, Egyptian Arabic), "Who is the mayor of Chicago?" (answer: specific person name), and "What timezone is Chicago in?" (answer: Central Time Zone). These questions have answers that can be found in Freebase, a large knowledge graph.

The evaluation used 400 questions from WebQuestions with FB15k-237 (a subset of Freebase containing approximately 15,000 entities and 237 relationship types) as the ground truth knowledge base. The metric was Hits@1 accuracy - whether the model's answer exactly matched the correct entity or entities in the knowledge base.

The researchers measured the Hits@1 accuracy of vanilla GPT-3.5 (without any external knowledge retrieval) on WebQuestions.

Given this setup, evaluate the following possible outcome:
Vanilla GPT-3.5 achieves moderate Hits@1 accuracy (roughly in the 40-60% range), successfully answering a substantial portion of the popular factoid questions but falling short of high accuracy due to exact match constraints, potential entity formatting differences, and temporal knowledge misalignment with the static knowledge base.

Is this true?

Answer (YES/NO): NO